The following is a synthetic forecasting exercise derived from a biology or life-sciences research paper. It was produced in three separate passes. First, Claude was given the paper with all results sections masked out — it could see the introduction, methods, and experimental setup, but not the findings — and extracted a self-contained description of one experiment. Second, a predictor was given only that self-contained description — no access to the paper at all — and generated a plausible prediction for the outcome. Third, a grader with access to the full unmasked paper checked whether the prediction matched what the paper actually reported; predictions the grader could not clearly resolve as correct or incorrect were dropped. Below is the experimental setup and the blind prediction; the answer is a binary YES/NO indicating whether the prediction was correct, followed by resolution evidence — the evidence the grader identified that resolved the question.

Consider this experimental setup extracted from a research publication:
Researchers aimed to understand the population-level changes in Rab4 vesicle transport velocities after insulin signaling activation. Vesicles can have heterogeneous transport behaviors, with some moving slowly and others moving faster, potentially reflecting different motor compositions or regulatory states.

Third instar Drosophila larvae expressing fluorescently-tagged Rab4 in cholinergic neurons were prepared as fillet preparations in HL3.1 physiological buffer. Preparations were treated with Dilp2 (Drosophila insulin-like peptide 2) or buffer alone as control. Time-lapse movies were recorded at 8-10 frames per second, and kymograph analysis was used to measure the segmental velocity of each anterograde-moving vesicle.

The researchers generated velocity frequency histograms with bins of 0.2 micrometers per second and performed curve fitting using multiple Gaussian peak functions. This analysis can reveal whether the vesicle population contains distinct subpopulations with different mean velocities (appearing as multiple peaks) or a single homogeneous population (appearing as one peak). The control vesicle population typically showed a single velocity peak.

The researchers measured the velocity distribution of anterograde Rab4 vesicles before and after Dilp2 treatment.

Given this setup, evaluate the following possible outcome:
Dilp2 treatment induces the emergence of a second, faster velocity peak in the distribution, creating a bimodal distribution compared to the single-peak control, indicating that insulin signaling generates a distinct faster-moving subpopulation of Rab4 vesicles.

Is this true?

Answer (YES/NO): NO